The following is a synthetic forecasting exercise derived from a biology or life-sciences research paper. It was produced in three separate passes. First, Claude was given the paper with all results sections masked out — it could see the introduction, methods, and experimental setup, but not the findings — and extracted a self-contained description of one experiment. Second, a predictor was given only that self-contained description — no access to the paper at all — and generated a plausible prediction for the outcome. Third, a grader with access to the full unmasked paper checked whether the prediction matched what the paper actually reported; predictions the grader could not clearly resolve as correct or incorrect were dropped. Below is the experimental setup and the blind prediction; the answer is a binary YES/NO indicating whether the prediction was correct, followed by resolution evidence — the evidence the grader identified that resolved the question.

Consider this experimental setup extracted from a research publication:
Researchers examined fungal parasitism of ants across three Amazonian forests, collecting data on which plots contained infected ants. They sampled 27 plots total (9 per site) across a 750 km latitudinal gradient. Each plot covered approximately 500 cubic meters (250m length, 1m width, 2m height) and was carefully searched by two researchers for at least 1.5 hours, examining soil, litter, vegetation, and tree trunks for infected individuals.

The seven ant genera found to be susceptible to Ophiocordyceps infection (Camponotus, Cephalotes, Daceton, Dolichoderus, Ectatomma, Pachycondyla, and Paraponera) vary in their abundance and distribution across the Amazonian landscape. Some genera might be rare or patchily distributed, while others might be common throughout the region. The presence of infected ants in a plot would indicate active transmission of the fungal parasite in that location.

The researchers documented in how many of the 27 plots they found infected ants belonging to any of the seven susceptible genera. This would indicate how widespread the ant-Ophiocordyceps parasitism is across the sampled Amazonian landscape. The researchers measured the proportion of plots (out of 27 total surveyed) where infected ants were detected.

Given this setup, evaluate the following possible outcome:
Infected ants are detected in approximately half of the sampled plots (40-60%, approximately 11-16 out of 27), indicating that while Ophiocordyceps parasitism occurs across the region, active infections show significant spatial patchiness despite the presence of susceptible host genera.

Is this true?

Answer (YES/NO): NO